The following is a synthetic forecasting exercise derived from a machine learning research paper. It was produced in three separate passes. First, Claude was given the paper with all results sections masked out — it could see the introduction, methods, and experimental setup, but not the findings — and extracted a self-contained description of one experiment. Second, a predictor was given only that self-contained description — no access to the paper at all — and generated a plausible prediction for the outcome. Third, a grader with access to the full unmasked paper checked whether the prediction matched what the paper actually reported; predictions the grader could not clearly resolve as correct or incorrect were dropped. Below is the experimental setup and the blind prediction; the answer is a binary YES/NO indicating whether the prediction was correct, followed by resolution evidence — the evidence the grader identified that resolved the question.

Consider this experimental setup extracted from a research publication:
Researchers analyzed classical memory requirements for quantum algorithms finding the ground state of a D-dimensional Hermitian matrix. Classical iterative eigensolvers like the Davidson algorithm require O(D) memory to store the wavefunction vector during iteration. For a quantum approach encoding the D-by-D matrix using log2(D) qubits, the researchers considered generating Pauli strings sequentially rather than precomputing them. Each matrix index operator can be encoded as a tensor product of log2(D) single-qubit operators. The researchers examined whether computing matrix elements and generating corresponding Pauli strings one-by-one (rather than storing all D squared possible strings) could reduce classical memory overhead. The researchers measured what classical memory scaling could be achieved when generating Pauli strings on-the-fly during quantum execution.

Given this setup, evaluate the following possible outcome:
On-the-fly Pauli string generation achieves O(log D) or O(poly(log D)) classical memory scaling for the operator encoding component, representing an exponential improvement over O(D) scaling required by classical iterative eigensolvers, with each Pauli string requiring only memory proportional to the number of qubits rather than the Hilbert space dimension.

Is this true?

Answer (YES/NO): YES